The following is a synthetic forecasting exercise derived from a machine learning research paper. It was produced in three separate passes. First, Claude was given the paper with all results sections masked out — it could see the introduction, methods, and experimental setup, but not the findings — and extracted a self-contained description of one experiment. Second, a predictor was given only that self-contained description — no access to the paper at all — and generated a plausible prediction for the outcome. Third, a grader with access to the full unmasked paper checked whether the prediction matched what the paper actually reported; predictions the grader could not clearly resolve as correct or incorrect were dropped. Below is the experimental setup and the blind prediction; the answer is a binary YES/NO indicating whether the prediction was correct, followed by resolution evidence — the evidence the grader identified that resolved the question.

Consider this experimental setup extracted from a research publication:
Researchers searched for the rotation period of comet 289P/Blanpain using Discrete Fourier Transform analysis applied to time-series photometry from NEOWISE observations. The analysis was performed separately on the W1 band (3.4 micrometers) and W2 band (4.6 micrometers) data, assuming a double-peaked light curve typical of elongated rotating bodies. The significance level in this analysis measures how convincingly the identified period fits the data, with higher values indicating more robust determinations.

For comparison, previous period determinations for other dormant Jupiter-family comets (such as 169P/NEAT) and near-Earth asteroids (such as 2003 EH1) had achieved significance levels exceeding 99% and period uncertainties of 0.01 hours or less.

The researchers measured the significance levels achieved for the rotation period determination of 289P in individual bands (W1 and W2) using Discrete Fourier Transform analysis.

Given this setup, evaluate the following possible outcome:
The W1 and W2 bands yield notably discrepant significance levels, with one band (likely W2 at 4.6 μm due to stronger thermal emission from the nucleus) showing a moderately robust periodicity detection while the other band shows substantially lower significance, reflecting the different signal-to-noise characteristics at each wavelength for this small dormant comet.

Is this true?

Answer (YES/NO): NO